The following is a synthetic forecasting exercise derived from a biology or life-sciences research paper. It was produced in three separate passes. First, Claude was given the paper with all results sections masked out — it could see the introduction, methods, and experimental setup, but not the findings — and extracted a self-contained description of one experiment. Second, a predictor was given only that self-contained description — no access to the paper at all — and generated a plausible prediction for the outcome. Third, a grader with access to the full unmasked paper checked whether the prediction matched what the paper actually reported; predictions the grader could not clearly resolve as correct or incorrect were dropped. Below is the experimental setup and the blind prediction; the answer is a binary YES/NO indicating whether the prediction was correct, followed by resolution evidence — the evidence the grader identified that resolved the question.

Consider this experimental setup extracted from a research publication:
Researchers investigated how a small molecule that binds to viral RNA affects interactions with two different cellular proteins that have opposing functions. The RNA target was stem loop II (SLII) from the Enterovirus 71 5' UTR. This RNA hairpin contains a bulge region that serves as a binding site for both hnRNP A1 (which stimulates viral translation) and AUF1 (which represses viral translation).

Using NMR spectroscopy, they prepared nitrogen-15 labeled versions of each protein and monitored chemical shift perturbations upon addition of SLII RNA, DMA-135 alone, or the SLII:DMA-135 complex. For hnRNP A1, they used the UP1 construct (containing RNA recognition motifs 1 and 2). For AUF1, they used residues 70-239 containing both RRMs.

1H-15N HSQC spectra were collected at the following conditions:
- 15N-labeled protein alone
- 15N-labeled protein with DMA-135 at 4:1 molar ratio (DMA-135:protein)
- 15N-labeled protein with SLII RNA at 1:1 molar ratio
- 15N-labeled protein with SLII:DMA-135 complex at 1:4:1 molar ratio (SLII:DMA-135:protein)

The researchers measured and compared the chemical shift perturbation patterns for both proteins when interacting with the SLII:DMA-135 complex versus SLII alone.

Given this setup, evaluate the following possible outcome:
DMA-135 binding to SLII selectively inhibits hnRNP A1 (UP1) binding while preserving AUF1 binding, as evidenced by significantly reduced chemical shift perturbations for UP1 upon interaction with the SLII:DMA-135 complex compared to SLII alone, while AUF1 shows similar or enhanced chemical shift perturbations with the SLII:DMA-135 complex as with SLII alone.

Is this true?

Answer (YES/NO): NO